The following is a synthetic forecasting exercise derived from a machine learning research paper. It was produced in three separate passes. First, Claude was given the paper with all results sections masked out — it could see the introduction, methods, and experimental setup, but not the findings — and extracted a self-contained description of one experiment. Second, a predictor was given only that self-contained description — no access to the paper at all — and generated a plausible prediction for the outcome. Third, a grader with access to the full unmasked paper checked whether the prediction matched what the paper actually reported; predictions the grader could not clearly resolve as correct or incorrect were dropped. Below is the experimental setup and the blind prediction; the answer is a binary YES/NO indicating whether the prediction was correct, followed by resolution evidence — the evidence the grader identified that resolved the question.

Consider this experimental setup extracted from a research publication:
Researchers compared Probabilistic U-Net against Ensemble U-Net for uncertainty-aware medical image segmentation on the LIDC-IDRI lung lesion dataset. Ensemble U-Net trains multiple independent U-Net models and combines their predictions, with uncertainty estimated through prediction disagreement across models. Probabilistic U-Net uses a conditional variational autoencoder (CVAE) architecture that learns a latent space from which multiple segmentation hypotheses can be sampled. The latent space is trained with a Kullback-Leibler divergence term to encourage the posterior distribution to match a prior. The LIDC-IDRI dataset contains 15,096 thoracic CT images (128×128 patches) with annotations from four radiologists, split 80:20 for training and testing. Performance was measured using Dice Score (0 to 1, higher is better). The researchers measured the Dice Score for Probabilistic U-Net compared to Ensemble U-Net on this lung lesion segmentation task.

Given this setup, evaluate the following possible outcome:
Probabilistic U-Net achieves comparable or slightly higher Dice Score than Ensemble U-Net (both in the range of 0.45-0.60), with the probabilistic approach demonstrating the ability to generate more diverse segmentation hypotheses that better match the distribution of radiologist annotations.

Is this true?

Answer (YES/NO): NO